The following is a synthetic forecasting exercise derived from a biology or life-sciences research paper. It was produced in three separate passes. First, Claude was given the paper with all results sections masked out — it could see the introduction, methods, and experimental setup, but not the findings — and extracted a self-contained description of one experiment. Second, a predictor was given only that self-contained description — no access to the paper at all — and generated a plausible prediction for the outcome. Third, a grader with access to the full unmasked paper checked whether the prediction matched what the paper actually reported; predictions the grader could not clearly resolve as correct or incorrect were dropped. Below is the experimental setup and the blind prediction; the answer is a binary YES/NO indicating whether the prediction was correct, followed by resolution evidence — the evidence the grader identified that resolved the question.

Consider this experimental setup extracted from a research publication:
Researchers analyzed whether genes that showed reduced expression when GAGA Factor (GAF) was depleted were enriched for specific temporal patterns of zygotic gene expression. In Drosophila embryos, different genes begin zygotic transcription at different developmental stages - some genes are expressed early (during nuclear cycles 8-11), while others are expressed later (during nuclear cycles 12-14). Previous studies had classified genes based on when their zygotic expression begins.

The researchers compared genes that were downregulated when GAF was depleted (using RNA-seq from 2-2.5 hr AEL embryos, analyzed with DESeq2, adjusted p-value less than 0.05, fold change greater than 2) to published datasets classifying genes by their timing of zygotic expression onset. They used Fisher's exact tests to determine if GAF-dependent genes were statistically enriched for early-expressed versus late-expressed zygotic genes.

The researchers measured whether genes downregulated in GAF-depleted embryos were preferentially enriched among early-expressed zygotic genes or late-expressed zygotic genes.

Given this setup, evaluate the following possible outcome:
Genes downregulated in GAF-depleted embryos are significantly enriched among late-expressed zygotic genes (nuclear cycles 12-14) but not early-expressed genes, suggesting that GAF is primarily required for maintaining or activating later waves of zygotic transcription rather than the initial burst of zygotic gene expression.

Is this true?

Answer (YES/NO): YES